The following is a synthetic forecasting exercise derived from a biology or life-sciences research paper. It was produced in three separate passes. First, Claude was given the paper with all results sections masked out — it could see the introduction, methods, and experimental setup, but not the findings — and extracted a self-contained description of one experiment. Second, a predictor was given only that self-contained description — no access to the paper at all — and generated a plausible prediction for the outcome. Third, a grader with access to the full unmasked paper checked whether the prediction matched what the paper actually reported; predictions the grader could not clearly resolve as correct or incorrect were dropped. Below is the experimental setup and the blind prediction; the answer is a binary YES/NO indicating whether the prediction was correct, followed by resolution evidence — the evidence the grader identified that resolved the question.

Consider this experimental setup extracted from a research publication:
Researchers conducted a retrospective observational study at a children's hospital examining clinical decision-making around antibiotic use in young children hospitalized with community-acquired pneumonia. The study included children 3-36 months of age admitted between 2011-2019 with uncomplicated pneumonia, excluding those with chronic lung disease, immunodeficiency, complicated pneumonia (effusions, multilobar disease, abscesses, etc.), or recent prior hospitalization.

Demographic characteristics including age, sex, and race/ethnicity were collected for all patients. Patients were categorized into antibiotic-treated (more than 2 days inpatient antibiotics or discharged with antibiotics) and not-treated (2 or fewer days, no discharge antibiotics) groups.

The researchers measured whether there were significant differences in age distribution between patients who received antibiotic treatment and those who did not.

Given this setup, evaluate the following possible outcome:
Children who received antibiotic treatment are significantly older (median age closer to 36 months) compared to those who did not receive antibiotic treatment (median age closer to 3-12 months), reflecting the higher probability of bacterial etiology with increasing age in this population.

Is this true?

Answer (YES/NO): NO